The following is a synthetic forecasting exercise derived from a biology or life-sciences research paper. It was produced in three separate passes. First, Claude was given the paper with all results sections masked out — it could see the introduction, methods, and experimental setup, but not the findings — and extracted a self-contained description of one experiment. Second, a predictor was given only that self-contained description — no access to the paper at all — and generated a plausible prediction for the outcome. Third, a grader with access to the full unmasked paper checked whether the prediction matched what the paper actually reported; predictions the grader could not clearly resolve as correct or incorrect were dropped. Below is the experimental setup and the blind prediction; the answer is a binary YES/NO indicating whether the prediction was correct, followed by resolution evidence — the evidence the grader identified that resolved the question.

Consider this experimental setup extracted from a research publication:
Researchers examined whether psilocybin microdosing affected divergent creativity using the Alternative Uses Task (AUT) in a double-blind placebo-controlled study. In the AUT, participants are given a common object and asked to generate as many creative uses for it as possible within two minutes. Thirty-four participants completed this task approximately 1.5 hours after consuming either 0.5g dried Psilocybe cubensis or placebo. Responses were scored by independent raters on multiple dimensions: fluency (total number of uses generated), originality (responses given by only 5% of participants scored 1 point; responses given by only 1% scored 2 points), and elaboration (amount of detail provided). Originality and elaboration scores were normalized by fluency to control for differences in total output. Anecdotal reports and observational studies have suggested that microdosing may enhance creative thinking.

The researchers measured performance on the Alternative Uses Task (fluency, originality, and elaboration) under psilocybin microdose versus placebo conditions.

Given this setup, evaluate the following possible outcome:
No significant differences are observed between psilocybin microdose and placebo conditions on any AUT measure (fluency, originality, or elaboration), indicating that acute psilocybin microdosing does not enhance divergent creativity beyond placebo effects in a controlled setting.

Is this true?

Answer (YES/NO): YES